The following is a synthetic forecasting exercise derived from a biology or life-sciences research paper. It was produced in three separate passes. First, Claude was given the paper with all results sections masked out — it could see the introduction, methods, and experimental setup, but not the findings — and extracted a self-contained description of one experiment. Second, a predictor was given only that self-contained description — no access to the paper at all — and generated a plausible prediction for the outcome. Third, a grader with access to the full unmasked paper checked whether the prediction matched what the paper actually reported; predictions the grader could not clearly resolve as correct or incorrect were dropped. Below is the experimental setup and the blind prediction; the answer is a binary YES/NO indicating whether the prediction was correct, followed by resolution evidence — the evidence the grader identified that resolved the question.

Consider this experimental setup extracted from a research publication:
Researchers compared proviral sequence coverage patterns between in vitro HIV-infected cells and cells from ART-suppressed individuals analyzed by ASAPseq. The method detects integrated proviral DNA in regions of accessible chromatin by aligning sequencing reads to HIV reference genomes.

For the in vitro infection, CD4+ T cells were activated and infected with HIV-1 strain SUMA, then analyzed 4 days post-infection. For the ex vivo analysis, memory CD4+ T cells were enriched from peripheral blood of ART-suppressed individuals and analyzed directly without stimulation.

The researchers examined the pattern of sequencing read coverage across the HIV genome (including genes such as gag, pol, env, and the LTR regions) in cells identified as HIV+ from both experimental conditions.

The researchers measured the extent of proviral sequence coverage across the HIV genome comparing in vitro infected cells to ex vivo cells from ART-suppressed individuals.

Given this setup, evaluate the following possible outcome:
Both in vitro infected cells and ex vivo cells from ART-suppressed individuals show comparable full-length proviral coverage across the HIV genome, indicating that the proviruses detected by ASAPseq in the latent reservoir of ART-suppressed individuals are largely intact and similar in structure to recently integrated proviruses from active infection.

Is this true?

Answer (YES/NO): NO